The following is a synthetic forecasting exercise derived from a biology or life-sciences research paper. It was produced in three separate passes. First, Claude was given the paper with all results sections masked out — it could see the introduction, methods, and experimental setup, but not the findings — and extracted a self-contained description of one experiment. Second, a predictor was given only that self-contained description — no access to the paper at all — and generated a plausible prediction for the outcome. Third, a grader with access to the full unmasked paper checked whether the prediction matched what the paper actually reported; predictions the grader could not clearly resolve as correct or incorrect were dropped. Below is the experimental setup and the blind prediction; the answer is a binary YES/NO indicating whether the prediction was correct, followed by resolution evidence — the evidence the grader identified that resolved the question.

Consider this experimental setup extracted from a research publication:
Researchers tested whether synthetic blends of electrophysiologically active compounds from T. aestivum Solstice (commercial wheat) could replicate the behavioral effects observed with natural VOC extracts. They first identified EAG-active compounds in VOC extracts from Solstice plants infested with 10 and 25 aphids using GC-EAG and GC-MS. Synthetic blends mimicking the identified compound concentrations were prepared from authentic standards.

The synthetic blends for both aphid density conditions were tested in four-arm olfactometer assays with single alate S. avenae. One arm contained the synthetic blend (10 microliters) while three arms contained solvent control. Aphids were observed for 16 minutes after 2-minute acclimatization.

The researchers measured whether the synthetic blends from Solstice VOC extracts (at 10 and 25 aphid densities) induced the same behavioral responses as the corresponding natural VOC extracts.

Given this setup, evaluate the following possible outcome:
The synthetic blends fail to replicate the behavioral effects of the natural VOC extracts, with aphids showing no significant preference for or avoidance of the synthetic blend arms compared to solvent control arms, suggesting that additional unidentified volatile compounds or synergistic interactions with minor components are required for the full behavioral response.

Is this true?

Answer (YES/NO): NO